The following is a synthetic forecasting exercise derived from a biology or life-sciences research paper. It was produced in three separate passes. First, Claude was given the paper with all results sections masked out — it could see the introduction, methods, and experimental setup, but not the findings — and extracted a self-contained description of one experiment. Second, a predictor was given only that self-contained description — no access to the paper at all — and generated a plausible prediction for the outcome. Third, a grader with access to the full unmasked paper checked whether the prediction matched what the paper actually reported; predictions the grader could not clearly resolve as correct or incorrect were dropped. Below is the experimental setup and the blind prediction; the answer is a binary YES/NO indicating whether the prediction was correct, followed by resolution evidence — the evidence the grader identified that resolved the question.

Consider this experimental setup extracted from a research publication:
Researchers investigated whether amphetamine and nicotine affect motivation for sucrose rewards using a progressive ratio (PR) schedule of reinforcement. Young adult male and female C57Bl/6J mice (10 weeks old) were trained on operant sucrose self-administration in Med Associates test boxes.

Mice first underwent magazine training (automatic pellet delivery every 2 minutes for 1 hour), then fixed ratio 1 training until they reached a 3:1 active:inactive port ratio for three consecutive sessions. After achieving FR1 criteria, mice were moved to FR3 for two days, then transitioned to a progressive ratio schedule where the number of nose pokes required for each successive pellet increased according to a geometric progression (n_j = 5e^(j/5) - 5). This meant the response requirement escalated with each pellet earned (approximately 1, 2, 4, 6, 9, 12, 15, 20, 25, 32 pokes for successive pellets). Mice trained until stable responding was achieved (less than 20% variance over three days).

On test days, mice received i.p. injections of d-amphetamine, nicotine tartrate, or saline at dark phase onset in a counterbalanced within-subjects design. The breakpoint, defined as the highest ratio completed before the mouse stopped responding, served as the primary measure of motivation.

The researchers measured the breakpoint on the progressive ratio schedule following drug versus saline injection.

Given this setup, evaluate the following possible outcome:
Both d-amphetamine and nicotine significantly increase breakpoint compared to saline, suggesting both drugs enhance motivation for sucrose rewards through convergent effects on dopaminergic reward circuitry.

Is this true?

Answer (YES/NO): NO